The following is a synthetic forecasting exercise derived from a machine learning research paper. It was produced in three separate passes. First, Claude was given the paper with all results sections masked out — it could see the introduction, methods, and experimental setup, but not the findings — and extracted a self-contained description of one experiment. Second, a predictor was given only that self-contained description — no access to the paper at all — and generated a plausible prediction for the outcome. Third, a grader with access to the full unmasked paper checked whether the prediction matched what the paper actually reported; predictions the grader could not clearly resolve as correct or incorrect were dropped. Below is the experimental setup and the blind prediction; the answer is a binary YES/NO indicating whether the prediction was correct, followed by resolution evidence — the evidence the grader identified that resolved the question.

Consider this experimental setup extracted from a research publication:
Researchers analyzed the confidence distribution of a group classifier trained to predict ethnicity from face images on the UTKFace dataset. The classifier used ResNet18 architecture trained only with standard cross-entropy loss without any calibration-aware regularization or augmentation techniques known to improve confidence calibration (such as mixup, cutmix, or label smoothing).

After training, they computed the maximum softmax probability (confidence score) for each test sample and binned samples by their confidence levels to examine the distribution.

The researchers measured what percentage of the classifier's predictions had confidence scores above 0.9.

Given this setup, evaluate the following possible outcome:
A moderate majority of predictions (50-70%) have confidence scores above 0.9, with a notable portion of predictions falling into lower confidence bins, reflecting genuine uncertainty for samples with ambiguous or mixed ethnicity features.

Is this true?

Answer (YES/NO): YES